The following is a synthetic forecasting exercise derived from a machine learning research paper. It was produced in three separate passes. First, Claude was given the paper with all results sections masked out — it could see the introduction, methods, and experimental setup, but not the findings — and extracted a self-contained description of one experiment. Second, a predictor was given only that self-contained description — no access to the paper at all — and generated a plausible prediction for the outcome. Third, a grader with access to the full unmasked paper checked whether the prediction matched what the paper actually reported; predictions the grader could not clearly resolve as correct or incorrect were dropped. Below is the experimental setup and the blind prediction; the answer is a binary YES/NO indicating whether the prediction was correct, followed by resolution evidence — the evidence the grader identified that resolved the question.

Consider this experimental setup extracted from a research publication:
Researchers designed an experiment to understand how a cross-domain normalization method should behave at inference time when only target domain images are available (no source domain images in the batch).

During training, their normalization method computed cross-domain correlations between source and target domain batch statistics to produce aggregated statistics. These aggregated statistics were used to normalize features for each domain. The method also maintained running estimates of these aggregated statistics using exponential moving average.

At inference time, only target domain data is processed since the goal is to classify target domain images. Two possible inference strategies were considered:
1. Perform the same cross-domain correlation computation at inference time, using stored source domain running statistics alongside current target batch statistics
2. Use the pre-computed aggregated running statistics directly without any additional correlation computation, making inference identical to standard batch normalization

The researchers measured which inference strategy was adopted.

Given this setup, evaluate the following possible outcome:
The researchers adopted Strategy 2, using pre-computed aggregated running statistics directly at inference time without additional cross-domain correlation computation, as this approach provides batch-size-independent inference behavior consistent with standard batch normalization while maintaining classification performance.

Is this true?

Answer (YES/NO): YES